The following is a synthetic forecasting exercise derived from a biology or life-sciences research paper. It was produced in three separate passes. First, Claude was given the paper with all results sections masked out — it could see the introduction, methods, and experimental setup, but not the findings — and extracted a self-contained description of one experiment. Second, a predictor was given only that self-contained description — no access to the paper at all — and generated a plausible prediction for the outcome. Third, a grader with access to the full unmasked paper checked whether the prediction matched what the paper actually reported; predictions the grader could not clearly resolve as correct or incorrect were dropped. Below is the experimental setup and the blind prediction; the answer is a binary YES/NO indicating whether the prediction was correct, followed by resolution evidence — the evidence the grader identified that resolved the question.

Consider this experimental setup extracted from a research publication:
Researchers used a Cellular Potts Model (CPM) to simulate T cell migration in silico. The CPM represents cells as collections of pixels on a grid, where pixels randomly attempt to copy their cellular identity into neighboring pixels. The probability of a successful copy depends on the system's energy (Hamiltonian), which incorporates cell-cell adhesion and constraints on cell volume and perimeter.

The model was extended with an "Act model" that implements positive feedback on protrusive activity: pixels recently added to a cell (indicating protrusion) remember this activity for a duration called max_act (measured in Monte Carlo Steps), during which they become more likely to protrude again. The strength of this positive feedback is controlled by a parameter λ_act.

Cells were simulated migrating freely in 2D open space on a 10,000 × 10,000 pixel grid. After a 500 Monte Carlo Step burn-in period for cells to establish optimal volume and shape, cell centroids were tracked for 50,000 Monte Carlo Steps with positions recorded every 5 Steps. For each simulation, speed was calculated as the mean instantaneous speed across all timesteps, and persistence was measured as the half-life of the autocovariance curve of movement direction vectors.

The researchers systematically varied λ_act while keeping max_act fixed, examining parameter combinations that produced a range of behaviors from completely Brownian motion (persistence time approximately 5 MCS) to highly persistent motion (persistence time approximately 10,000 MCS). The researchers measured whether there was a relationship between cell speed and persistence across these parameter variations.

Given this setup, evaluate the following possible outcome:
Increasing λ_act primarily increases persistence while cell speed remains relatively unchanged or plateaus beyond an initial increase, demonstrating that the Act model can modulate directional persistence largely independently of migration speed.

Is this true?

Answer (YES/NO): NO